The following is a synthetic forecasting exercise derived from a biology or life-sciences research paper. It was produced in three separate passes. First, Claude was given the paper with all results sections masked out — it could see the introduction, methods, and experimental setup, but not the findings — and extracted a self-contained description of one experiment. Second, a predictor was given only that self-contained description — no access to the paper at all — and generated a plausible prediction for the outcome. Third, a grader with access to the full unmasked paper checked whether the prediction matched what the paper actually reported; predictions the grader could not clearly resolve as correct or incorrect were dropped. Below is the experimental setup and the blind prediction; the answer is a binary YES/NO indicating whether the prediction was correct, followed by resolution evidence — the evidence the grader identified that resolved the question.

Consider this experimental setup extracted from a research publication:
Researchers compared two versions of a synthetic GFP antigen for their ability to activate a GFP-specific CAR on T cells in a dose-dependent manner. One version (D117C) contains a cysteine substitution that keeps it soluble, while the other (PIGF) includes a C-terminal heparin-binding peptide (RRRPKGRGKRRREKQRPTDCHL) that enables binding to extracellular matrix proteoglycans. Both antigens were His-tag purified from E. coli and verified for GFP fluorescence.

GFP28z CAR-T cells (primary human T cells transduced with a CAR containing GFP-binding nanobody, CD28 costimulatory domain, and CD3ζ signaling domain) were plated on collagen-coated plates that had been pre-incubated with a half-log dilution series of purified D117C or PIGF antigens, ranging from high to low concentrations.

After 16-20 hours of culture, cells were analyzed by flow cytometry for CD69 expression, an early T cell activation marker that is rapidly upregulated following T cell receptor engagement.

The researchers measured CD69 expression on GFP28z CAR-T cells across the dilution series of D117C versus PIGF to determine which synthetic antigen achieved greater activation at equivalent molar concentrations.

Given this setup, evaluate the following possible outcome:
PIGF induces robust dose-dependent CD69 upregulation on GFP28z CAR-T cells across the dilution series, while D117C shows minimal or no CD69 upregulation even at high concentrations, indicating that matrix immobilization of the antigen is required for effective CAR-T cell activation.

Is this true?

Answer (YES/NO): NO